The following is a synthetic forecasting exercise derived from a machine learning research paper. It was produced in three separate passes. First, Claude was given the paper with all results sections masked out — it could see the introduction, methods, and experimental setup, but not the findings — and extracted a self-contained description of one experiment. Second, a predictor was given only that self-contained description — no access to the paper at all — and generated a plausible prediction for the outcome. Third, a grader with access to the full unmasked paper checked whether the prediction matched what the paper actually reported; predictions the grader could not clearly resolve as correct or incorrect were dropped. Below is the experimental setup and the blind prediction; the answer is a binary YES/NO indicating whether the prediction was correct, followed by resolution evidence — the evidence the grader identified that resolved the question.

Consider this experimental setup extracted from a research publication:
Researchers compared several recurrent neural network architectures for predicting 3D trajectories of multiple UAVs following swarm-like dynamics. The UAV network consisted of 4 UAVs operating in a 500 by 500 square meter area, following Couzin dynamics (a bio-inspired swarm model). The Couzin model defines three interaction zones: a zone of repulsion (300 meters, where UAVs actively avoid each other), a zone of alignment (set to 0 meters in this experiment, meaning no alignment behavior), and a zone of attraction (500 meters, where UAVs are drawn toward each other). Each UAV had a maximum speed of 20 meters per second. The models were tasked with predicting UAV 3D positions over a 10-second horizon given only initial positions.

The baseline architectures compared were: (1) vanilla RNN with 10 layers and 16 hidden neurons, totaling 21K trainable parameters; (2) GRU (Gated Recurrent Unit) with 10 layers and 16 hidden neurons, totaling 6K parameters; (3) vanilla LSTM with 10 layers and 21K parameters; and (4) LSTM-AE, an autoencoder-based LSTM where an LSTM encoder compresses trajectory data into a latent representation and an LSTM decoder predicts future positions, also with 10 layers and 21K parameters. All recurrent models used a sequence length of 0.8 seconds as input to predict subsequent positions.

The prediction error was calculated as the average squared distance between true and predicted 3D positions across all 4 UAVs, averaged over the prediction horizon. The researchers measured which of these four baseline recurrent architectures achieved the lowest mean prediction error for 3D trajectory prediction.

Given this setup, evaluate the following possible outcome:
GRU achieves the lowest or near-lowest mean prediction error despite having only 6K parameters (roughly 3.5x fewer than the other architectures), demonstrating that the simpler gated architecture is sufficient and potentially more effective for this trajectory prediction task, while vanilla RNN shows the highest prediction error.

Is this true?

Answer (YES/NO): NO